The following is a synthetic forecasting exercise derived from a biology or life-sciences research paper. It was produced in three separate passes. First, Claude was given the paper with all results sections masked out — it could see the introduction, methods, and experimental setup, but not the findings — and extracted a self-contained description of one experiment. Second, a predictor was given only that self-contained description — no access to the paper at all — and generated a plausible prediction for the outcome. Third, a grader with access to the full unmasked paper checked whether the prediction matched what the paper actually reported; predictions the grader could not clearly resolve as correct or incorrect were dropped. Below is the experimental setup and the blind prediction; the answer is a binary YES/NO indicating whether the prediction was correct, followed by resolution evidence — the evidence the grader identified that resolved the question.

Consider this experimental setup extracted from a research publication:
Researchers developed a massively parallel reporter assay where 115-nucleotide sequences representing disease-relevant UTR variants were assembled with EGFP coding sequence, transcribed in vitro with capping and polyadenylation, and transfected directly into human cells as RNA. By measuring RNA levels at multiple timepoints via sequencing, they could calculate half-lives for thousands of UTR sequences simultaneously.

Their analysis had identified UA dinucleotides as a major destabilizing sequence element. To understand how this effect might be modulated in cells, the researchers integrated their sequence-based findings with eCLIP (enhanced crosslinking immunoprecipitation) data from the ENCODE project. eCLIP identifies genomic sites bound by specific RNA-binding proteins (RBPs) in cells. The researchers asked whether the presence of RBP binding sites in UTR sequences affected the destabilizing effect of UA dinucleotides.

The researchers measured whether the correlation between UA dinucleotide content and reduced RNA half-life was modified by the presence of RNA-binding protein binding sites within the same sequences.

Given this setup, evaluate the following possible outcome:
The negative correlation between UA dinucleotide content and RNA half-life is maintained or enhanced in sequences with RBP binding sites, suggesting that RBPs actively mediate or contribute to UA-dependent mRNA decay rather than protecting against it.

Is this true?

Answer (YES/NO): NO